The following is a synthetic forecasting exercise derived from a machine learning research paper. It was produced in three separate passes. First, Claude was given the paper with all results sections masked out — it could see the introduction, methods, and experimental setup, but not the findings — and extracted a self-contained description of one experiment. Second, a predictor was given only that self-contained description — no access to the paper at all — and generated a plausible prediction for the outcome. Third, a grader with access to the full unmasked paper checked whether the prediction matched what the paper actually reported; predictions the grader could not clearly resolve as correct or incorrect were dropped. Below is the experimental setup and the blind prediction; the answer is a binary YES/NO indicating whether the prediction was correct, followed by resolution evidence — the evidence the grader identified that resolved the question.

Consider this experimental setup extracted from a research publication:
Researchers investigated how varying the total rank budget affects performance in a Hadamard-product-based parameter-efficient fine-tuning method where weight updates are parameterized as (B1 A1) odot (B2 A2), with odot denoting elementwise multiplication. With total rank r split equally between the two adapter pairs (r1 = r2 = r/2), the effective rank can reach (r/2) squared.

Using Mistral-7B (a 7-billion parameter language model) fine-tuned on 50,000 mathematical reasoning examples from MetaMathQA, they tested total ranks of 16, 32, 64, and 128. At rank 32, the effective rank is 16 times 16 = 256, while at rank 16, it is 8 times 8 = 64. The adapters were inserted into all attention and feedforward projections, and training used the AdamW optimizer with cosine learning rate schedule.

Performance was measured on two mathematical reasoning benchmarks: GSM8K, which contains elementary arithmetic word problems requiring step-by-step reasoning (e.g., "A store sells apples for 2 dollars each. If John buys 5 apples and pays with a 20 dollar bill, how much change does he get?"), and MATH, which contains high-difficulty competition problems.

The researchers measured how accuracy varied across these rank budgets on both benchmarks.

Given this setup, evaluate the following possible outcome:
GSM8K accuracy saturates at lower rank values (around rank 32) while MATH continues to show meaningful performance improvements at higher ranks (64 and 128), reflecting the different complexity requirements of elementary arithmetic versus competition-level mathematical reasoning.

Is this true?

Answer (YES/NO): NO